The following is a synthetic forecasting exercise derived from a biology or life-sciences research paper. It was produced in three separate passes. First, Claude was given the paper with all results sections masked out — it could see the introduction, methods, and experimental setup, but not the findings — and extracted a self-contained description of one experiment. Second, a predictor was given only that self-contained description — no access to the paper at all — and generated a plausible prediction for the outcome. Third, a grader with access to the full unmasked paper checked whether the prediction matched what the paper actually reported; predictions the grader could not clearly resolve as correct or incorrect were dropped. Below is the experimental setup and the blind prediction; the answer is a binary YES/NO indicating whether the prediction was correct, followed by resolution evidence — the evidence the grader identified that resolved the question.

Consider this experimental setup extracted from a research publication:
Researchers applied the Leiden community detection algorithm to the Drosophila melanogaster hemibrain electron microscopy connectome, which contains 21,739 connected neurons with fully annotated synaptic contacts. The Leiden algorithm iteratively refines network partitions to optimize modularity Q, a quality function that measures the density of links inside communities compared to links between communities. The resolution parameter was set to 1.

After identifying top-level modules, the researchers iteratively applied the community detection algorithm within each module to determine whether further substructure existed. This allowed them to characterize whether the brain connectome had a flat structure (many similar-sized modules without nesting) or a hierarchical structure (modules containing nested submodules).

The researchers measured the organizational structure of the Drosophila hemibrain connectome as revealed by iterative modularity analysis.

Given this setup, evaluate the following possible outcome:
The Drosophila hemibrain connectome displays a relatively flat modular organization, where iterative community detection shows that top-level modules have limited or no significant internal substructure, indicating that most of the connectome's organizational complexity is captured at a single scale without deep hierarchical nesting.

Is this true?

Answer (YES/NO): NO